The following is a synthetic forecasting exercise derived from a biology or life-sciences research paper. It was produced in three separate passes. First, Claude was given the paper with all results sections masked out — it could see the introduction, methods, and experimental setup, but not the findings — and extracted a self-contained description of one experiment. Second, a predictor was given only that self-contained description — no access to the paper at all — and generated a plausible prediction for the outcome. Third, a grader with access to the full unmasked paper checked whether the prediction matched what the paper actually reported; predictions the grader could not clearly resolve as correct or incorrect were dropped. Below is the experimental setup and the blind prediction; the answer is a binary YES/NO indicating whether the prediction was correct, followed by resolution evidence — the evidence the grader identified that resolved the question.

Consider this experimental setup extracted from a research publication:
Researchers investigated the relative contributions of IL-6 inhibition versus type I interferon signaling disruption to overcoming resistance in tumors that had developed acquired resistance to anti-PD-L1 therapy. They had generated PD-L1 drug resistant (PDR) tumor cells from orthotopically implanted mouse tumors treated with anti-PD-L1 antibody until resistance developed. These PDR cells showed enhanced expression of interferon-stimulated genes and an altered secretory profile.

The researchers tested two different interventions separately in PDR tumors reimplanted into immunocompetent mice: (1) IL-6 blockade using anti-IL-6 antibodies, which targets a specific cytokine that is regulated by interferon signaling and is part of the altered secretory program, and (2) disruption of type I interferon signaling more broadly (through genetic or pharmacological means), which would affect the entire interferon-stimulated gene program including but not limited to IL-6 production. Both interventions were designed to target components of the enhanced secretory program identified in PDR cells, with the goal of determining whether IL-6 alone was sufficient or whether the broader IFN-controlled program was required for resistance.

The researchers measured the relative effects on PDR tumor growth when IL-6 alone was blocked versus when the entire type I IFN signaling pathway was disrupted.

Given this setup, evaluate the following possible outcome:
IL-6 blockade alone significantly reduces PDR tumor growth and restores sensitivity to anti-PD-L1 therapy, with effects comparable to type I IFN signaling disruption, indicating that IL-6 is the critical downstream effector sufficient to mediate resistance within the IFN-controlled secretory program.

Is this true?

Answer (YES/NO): NO